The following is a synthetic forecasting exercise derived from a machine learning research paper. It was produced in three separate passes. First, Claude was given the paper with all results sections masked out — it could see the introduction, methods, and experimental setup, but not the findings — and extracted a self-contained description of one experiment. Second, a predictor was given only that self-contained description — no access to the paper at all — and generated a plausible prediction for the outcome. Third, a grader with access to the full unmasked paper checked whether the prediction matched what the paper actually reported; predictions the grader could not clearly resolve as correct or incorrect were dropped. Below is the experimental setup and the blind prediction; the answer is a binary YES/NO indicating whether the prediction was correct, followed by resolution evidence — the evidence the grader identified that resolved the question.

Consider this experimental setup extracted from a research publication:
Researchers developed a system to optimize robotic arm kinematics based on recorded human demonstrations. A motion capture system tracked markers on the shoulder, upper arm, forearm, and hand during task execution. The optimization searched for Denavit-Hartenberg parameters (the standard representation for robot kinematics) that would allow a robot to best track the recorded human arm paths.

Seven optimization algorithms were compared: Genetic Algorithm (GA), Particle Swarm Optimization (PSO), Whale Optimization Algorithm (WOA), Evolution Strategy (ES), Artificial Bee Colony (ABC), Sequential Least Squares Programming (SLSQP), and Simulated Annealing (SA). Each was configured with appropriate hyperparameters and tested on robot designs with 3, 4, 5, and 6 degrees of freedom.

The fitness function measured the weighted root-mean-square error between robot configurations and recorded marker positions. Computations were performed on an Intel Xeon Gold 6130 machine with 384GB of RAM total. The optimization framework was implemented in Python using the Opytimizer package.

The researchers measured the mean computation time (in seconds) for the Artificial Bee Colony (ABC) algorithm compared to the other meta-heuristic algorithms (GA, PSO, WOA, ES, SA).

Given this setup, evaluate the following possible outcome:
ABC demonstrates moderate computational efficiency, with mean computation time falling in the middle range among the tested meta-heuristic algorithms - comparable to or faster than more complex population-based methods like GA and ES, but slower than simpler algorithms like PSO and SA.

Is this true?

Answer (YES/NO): NO